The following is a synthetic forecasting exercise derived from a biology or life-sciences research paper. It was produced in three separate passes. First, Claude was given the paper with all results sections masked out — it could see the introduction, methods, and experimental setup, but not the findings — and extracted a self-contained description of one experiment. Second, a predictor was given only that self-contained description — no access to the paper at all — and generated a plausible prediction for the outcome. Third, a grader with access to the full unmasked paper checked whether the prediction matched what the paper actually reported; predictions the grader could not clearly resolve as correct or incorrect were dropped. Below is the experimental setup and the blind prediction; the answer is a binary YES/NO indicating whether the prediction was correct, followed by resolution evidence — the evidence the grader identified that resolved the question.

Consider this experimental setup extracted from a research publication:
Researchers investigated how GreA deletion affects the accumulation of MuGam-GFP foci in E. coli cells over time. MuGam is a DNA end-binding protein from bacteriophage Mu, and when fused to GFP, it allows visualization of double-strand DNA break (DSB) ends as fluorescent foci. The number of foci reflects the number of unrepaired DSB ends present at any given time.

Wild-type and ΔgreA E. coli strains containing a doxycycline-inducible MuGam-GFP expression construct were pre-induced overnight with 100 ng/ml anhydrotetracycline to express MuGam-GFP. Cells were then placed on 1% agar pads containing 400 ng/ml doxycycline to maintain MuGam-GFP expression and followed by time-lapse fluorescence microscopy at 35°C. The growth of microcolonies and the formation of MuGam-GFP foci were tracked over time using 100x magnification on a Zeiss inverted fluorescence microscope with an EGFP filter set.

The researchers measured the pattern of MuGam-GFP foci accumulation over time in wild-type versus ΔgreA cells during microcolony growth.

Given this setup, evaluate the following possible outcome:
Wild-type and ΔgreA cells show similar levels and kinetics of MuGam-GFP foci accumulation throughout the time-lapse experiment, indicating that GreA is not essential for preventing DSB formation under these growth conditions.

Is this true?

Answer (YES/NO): NO